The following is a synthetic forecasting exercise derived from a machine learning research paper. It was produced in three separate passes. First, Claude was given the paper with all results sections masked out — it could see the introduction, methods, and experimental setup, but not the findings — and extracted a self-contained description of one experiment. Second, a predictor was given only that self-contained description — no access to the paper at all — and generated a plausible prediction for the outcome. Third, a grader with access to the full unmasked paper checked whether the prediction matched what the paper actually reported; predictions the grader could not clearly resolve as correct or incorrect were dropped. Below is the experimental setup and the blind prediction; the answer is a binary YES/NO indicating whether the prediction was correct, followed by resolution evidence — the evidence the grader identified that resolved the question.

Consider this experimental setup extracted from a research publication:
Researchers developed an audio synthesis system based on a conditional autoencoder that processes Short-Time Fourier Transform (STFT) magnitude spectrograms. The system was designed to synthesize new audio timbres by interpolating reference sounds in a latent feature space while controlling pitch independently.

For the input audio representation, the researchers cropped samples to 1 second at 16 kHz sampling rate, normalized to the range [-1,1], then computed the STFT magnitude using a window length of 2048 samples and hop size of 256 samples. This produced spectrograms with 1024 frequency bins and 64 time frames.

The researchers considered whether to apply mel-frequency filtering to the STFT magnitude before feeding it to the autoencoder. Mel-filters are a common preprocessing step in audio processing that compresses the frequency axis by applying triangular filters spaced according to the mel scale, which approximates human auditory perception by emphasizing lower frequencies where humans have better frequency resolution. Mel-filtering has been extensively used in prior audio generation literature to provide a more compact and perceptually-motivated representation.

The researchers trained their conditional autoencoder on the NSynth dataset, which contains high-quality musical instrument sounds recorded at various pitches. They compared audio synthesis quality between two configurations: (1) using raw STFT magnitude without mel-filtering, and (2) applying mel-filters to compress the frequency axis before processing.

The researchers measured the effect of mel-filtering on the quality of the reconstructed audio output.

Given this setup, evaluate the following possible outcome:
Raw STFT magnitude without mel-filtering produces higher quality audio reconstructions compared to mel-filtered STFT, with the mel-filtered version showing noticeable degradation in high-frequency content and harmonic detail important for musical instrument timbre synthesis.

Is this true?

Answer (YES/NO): NO